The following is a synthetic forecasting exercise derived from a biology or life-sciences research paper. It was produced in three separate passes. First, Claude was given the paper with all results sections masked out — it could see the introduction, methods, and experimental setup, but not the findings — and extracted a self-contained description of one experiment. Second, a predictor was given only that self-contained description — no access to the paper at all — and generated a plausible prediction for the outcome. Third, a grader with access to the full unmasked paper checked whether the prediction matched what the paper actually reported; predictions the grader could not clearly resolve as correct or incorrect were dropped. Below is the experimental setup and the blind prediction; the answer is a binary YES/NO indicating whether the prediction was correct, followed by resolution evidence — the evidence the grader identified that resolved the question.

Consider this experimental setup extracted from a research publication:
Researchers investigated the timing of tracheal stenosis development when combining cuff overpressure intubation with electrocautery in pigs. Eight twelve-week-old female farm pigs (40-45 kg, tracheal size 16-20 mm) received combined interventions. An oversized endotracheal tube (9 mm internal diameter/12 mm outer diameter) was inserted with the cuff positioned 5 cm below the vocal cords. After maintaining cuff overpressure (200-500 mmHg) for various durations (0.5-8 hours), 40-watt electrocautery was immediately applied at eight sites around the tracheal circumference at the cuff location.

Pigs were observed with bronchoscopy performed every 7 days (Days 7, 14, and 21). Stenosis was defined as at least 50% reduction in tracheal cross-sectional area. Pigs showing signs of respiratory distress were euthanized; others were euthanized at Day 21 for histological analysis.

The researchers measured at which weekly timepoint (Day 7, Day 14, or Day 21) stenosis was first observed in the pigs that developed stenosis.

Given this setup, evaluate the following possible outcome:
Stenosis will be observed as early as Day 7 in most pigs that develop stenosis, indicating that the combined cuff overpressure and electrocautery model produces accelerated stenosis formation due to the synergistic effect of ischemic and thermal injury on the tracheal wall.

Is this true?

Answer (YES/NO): YES